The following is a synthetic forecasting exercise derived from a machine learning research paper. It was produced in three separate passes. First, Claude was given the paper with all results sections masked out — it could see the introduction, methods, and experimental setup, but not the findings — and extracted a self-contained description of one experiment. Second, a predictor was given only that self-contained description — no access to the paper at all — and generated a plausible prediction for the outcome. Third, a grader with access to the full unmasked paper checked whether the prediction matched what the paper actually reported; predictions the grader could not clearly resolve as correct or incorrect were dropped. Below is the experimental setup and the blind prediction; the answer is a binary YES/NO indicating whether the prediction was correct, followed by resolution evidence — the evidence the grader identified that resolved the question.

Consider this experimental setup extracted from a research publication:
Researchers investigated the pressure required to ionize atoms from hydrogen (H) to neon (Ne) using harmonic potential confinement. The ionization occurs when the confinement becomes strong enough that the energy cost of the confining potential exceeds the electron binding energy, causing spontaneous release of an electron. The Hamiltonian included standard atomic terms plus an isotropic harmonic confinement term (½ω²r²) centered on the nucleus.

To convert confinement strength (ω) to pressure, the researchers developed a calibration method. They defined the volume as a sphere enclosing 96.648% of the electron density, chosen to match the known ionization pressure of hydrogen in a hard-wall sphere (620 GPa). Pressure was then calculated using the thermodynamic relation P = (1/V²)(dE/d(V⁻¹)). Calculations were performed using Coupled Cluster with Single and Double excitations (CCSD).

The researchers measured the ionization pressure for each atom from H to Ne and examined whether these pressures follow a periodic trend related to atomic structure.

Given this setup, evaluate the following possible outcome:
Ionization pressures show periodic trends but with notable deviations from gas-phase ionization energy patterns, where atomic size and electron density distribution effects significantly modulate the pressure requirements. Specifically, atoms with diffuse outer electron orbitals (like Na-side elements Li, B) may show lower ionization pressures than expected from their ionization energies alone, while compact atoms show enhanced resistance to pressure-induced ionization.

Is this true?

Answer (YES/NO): NO